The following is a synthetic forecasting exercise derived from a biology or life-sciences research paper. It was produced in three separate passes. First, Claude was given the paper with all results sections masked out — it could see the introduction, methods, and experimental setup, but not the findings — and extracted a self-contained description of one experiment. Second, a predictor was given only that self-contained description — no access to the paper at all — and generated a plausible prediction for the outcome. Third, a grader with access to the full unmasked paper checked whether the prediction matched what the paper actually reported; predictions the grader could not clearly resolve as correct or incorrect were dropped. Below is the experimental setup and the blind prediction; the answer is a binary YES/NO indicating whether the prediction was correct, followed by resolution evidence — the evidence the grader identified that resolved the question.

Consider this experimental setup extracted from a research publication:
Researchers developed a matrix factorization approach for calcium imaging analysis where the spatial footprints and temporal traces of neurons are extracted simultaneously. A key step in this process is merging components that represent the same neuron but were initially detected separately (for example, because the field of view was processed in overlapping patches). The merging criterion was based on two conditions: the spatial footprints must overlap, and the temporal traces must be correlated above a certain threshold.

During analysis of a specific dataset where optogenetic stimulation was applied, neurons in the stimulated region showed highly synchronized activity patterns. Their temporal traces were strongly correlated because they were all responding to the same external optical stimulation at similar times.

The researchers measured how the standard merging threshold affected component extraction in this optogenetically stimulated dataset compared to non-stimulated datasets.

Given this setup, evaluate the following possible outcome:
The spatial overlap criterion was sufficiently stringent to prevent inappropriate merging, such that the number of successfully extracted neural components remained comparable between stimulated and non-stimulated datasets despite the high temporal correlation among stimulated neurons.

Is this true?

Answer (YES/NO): NO